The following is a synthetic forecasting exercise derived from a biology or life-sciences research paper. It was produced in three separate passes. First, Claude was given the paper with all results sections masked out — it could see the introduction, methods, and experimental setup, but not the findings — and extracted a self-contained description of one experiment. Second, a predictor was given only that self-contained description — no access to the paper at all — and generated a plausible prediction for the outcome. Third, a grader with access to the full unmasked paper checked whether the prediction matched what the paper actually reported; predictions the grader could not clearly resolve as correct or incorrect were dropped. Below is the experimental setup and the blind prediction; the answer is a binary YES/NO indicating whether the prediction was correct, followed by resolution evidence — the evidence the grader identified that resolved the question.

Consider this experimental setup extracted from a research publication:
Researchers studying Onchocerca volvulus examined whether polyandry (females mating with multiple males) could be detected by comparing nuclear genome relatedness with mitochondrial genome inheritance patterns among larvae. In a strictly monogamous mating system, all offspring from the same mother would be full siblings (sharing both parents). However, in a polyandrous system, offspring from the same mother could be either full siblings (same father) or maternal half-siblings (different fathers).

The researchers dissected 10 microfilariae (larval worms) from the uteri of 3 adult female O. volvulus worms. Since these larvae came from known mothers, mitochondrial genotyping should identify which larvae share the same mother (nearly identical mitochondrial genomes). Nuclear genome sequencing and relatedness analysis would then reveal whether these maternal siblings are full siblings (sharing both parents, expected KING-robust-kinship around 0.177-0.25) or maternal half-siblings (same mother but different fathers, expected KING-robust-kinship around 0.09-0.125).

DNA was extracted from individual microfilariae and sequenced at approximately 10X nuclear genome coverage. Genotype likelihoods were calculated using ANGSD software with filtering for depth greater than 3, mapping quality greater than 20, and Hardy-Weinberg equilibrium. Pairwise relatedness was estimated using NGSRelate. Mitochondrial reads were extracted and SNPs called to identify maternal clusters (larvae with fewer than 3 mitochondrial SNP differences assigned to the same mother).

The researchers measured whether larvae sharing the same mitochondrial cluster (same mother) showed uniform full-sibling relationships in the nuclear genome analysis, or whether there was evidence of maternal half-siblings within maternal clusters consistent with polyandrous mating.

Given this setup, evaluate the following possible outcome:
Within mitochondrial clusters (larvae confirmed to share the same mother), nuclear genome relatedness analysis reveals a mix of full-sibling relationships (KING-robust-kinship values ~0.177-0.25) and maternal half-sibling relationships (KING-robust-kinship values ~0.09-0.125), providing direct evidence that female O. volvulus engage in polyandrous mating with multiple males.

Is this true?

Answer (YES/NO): NO